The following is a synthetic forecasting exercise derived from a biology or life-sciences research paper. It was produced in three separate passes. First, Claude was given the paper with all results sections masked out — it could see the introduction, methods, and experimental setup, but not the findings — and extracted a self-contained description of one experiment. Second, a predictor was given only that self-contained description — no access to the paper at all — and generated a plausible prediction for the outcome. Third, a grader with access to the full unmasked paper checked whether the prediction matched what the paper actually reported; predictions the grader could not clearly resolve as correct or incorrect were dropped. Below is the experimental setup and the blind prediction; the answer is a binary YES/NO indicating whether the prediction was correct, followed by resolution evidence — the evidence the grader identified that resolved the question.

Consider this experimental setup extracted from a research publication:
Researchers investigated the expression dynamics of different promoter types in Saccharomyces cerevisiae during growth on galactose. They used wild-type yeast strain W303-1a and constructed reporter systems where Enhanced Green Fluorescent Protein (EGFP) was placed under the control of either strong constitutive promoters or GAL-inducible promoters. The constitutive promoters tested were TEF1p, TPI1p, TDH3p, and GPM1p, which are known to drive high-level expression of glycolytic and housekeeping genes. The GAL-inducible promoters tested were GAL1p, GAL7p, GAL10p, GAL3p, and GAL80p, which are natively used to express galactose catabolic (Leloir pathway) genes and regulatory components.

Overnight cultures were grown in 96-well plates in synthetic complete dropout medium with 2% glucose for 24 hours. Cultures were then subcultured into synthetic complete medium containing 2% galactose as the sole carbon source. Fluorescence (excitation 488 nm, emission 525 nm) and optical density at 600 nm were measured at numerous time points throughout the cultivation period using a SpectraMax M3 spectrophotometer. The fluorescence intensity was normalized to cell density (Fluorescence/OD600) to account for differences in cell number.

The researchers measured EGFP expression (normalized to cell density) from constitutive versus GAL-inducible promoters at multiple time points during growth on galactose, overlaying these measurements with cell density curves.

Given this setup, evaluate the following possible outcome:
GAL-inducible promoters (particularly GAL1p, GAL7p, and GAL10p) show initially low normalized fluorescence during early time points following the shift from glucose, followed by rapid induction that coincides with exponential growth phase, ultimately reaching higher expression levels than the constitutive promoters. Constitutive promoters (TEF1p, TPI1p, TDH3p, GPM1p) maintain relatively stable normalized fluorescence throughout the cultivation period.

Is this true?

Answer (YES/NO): YES